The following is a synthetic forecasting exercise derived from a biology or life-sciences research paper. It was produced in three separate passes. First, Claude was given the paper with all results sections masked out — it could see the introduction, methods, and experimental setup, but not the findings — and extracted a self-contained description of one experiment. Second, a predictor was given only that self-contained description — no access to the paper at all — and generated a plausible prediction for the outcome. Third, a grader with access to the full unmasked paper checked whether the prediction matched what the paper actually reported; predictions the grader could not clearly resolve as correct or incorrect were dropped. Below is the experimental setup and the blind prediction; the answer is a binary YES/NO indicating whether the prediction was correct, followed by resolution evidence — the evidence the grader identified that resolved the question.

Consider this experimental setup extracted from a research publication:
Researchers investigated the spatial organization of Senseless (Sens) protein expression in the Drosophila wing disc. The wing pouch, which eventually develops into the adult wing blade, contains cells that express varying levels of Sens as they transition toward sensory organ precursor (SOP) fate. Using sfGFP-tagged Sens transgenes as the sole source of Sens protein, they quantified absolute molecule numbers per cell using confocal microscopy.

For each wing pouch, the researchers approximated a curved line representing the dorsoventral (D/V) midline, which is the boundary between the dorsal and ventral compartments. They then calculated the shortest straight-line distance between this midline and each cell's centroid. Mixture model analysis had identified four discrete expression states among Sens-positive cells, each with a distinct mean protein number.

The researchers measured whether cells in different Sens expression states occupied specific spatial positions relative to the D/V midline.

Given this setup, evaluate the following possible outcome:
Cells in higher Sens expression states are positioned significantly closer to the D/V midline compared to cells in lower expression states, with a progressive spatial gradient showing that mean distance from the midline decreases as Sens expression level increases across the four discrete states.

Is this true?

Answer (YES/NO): YES